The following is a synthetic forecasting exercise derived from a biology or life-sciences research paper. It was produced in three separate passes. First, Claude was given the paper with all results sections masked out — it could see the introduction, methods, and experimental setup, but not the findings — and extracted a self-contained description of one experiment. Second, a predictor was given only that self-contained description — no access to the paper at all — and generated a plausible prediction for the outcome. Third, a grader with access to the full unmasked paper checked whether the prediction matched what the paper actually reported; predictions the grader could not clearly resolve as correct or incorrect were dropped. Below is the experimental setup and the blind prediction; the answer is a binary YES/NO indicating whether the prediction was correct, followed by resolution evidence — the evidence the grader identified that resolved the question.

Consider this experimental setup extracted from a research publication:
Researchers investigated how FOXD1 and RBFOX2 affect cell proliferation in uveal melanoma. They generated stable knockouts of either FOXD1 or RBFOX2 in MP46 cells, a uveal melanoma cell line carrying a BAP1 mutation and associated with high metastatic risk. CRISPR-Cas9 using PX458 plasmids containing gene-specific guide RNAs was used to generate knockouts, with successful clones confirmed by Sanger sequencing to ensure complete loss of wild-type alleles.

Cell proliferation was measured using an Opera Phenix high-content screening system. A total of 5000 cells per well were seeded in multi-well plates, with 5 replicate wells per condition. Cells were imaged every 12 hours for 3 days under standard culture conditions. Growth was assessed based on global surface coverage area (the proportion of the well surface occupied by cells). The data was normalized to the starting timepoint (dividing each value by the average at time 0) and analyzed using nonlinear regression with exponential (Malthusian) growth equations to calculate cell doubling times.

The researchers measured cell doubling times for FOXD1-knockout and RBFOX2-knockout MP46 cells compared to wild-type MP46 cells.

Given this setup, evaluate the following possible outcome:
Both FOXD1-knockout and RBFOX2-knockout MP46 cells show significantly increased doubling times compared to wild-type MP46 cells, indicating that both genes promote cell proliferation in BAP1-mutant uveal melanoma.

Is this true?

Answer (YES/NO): NO